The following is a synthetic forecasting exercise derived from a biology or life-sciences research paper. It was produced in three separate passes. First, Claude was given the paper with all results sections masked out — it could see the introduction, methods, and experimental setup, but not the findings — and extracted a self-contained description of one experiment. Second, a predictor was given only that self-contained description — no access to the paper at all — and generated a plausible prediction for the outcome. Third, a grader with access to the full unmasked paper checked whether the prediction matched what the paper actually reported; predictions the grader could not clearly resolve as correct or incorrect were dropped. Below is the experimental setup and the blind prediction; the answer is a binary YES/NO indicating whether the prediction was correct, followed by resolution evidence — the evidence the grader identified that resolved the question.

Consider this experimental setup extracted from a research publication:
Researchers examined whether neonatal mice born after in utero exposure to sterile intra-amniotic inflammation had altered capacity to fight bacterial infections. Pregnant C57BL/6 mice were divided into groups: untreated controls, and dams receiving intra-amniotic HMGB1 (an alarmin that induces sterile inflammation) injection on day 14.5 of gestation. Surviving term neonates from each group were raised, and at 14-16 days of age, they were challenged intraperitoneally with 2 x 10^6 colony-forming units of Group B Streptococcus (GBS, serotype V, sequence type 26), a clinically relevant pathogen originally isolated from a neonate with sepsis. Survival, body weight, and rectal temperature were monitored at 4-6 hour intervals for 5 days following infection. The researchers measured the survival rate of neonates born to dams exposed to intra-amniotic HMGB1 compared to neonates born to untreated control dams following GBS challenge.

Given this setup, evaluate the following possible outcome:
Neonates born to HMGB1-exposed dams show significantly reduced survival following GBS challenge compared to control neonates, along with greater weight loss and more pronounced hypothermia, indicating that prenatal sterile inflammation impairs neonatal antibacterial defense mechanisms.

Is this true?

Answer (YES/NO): YES